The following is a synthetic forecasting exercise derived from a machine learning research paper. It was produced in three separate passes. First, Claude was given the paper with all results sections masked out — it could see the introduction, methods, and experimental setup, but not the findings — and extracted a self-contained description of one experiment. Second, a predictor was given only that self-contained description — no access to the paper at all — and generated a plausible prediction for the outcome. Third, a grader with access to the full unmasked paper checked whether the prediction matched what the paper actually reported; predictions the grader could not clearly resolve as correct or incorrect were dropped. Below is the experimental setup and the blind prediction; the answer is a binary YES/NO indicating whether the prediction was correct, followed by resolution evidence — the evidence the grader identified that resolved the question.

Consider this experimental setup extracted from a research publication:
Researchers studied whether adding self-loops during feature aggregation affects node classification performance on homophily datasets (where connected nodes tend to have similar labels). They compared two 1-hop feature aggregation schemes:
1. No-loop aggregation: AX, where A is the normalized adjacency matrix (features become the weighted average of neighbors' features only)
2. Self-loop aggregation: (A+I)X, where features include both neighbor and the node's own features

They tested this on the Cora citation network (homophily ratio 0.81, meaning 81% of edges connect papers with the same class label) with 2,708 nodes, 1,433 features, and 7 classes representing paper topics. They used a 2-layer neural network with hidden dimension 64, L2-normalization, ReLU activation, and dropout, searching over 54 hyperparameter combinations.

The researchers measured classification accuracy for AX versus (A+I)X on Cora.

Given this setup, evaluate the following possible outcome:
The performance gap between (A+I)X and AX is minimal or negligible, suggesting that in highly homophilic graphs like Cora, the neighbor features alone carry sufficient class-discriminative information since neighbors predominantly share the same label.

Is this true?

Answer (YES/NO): NO